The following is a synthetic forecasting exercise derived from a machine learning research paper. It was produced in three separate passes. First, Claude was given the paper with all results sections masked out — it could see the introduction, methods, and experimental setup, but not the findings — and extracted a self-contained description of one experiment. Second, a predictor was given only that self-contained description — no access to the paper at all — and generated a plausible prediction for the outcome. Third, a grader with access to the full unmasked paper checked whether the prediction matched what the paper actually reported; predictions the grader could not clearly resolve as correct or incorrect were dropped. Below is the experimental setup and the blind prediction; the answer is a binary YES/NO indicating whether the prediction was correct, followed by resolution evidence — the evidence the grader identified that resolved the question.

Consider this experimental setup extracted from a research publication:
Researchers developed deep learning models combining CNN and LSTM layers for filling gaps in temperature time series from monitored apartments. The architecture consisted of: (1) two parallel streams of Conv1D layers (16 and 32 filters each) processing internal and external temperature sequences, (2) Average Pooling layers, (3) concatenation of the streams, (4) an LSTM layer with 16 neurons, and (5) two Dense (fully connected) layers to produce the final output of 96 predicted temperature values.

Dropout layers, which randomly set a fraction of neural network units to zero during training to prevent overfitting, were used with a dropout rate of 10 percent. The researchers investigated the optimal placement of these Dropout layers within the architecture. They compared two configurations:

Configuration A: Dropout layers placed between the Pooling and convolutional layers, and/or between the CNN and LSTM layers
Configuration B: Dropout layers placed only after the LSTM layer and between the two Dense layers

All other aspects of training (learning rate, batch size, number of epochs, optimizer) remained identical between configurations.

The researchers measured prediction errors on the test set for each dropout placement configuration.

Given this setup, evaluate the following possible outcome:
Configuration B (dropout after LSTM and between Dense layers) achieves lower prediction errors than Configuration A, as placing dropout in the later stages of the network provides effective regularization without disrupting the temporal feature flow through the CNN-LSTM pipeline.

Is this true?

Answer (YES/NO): YES